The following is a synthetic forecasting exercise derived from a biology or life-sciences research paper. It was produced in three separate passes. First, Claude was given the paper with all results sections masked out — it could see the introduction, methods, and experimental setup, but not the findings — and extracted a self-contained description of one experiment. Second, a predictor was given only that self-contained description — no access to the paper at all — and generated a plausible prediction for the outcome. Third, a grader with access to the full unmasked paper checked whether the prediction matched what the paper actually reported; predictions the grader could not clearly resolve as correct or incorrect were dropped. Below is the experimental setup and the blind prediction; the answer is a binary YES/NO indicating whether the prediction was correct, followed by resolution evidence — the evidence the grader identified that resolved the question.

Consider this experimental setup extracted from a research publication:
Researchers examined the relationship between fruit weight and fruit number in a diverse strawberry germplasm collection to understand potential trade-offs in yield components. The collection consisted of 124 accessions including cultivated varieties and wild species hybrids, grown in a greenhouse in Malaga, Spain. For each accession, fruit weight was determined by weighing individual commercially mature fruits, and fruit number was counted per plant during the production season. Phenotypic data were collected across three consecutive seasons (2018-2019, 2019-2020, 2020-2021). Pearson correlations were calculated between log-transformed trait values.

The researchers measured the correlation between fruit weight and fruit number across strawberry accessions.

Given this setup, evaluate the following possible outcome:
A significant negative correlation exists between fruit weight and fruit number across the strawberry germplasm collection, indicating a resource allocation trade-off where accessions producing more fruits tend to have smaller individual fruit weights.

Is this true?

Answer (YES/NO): NO